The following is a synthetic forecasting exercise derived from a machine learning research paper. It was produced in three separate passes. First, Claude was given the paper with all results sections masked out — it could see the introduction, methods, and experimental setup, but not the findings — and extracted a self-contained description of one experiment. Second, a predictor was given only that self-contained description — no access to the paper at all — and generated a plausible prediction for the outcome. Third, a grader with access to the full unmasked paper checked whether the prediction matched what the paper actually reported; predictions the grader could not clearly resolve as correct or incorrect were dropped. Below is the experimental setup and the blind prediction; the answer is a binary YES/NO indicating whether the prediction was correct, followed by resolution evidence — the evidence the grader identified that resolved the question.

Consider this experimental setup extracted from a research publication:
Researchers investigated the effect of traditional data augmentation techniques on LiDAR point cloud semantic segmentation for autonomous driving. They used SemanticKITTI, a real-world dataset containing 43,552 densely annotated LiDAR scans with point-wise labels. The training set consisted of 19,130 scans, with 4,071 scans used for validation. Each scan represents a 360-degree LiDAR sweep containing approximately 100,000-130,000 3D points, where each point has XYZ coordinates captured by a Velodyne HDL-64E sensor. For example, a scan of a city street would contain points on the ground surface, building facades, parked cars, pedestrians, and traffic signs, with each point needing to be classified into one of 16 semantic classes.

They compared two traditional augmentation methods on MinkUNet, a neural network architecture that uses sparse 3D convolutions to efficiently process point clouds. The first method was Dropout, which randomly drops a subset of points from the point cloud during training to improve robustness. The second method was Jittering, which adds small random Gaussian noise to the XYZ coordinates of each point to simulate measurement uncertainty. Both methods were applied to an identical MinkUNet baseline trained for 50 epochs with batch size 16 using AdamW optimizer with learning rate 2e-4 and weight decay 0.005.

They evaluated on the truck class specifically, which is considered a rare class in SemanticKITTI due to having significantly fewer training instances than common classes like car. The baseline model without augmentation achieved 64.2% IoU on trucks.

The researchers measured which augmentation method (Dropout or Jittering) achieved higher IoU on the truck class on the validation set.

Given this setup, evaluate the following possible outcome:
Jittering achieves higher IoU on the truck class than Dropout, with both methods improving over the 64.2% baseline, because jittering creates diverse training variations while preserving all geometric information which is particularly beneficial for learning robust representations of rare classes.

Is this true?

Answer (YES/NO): YES